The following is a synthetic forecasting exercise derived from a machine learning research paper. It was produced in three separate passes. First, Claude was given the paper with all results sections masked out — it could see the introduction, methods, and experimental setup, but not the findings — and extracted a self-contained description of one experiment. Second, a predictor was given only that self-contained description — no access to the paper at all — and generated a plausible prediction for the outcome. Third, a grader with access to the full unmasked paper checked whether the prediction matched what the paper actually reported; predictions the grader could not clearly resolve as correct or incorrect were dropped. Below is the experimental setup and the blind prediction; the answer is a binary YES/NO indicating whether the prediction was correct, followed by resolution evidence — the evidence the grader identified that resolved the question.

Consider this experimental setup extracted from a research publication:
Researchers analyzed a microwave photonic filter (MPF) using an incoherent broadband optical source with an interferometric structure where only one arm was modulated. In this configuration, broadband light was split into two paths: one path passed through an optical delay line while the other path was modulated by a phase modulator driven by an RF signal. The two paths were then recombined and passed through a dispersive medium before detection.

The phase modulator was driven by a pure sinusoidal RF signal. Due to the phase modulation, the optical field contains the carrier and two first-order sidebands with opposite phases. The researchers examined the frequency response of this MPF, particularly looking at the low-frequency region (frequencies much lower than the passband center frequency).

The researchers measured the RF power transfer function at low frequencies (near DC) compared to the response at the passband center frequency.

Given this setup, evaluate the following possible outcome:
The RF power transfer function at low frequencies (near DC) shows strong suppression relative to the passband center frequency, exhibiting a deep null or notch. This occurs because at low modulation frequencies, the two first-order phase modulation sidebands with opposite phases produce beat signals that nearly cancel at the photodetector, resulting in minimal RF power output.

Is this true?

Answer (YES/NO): YES